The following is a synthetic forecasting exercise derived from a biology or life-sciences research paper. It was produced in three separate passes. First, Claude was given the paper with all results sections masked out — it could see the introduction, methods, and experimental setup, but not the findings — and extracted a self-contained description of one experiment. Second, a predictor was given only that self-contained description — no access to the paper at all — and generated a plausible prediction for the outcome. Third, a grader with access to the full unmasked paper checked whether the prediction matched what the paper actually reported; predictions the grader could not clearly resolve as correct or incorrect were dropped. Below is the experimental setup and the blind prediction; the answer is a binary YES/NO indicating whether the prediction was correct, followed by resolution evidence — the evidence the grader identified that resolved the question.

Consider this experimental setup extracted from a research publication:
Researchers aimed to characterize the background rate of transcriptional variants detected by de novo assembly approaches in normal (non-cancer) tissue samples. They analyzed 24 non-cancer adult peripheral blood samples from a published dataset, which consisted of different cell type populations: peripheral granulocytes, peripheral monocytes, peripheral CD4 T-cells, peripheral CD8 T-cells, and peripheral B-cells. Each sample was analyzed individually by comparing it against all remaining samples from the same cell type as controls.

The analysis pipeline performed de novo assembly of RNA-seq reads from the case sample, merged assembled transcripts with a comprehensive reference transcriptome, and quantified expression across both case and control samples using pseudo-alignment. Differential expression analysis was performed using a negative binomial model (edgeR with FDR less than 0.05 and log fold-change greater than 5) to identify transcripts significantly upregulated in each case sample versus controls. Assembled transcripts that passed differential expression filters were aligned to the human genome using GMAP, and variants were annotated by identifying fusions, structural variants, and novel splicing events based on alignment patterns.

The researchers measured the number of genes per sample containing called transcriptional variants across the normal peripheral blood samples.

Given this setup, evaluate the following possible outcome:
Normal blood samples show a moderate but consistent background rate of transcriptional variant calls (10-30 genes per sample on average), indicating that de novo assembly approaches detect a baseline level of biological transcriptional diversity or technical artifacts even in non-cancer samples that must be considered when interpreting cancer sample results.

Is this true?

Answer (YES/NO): NO